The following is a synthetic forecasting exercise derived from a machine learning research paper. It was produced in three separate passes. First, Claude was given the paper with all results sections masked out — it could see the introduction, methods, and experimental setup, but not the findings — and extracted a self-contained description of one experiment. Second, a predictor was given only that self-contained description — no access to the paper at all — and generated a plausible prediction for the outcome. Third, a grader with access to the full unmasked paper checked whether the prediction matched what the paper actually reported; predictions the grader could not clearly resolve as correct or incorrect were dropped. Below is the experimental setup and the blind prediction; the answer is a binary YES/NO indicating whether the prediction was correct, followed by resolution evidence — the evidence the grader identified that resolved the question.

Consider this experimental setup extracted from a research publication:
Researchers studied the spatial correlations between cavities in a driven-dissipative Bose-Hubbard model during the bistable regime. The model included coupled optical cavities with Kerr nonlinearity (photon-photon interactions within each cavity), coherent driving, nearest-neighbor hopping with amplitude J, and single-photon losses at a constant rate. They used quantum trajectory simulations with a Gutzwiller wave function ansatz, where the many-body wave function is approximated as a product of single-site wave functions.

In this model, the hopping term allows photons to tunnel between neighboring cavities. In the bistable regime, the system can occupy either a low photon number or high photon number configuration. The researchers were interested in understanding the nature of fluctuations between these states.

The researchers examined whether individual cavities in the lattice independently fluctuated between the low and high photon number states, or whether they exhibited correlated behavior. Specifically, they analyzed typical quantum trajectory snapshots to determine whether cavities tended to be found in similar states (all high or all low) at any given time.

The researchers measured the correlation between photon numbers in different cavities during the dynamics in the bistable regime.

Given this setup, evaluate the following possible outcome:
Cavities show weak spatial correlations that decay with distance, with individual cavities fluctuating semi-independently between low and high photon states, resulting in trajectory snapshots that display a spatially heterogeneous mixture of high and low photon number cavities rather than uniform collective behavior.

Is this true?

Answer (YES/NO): NO